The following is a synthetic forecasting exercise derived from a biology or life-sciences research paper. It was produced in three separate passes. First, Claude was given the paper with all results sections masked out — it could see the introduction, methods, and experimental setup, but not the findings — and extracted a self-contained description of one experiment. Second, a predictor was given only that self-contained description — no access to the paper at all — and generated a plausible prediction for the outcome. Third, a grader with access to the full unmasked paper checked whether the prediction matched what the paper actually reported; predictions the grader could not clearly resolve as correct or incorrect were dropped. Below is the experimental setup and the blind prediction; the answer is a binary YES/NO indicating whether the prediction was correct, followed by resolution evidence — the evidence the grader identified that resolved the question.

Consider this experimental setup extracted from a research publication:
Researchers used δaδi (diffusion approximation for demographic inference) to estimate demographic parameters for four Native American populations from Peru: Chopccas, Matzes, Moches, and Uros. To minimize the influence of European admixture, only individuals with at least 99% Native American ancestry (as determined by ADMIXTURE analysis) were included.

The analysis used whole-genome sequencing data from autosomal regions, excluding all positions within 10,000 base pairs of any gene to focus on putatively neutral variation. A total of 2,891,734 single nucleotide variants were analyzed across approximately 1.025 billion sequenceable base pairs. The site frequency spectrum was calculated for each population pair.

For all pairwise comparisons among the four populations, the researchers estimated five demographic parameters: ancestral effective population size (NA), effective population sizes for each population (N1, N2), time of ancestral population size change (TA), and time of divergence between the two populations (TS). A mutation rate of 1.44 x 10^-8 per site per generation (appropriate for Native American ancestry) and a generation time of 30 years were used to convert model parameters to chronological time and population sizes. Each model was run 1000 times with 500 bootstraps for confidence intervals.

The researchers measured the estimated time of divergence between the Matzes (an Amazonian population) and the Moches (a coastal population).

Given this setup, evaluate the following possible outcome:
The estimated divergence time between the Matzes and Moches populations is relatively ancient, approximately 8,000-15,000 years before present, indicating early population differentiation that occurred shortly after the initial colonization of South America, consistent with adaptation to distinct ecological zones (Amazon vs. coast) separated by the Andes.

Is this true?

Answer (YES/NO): YES